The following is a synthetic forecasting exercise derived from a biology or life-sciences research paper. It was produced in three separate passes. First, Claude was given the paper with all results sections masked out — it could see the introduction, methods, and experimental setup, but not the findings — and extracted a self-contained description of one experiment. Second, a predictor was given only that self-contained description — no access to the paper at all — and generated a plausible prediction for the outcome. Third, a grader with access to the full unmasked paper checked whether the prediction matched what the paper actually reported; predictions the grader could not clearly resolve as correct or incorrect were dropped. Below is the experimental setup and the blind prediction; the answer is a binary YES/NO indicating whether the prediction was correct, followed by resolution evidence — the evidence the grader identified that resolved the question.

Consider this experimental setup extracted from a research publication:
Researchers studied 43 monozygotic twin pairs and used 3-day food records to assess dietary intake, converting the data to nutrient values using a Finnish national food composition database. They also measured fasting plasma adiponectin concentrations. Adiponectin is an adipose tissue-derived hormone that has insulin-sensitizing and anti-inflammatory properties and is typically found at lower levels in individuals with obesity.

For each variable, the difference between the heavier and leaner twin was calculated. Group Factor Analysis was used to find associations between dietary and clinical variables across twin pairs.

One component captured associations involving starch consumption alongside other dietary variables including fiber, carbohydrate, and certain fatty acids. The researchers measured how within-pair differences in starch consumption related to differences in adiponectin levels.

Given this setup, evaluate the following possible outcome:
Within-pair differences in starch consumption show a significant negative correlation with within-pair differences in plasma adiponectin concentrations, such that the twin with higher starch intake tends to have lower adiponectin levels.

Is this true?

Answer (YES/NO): NO